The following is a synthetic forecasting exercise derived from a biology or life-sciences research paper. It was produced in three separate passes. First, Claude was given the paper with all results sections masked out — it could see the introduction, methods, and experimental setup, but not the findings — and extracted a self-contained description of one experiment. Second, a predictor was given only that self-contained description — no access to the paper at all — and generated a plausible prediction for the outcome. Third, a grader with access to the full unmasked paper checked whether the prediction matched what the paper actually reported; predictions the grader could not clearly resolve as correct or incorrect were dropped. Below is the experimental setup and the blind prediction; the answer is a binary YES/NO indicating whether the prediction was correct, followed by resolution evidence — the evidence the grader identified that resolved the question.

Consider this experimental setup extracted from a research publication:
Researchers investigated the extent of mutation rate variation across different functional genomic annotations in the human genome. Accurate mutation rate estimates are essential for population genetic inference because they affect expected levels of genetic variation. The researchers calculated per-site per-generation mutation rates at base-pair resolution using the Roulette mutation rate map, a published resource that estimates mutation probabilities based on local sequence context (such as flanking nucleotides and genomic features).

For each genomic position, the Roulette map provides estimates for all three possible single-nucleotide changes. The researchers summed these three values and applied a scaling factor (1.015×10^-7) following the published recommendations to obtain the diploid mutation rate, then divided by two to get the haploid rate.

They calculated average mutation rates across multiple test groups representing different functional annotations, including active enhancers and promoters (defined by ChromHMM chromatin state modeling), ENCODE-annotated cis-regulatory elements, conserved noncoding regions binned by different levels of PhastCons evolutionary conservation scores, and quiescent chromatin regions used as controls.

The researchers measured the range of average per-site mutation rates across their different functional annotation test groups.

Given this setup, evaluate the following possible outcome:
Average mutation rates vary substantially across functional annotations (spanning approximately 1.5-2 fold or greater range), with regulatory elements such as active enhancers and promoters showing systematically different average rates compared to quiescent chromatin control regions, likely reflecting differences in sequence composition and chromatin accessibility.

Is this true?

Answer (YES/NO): YES